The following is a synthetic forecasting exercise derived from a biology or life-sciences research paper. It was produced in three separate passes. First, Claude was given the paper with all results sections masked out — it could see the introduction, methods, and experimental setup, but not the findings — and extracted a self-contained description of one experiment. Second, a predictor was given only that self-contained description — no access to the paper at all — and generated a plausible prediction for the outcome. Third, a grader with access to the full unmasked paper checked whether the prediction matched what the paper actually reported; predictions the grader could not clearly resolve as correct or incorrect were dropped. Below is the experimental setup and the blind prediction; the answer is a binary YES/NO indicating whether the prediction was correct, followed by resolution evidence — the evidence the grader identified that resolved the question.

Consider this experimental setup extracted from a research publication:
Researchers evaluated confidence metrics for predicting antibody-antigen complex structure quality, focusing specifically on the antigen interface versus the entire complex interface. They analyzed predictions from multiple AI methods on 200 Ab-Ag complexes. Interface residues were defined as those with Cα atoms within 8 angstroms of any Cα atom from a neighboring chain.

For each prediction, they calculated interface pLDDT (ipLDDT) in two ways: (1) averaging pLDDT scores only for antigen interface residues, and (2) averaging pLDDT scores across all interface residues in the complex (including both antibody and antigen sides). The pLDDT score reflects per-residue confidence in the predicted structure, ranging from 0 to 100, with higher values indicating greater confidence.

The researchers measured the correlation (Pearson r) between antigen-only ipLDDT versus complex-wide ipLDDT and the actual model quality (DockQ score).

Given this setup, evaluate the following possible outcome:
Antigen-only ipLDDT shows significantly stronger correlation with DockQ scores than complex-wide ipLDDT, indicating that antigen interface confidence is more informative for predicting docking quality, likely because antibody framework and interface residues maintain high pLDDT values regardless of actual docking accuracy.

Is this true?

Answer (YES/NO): NO